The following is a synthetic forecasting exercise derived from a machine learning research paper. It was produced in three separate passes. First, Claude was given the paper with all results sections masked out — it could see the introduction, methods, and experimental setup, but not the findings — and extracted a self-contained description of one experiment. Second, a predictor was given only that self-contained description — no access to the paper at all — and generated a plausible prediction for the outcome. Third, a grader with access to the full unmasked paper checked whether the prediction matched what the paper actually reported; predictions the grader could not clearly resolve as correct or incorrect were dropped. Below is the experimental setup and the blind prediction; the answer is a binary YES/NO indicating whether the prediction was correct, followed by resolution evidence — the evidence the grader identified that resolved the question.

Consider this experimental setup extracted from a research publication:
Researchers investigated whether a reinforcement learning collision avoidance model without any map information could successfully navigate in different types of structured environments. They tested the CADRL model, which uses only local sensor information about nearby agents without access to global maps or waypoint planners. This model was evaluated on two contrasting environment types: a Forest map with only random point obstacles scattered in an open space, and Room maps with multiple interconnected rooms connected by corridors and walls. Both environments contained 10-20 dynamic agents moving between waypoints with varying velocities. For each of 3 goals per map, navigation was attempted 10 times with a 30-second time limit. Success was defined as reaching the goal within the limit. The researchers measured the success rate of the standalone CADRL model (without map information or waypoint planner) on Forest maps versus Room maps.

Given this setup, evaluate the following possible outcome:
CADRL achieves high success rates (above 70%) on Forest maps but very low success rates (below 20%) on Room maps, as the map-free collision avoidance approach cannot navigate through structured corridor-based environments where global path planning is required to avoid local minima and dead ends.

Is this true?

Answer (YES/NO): YES